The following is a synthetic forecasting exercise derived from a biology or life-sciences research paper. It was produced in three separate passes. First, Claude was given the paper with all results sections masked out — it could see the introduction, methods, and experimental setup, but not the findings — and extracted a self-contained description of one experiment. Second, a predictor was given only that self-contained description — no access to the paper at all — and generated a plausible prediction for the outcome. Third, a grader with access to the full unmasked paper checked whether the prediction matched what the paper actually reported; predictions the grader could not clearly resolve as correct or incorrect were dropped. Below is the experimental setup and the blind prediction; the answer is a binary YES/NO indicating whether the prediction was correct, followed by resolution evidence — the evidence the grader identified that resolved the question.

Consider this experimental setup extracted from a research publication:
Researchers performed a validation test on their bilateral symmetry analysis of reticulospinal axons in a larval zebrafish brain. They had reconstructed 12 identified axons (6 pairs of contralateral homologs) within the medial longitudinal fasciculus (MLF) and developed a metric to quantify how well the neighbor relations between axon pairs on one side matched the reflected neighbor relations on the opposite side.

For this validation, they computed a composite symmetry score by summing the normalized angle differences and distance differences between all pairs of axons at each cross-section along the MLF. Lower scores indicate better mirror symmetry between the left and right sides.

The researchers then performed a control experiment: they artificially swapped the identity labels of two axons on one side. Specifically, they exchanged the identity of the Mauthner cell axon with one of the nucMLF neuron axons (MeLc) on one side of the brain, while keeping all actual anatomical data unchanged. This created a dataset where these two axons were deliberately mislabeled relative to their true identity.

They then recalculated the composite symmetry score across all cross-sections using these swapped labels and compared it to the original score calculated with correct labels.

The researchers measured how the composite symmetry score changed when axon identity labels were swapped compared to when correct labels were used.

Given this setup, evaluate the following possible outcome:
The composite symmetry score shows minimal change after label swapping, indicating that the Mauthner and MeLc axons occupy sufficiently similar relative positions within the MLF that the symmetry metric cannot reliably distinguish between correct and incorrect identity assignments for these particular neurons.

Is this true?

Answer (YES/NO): NO